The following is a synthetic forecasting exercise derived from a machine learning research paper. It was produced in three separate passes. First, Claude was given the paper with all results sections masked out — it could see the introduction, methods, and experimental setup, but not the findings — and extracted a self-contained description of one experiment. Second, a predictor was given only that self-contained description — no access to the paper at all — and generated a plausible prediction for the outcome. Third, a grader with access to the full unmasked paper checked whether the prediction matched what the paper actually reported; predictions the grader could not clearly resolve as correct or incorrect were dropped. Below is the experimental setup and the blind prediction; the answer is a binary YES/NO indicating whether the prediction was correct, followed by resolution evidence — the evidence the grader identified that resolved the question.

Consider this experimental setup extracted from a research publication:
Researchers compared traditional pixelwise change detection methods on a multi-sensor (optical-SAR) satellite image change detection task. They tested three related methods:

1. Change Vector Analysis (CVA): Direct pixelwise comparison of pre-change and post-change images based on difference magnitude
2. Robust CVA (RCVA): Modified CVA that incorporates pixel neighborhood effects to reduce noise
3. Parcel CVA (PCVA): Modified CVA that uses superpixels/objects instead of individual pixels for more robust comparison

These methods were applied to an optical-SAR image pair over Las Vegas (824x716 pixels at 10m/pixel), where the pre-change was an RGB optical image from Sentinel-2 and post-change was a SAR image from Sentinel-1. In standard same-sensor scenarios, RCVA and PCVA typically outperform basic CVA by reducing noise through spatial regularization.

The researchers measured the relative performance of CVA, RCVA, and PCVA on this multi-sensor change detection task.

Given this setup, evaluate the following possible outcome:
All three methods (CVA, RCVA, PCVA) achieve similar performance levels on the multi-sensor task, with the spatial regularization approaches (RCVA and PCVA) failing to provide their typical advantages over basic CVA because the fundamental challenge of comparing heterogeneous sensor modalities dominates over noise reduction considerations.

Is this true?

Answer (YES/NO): NO